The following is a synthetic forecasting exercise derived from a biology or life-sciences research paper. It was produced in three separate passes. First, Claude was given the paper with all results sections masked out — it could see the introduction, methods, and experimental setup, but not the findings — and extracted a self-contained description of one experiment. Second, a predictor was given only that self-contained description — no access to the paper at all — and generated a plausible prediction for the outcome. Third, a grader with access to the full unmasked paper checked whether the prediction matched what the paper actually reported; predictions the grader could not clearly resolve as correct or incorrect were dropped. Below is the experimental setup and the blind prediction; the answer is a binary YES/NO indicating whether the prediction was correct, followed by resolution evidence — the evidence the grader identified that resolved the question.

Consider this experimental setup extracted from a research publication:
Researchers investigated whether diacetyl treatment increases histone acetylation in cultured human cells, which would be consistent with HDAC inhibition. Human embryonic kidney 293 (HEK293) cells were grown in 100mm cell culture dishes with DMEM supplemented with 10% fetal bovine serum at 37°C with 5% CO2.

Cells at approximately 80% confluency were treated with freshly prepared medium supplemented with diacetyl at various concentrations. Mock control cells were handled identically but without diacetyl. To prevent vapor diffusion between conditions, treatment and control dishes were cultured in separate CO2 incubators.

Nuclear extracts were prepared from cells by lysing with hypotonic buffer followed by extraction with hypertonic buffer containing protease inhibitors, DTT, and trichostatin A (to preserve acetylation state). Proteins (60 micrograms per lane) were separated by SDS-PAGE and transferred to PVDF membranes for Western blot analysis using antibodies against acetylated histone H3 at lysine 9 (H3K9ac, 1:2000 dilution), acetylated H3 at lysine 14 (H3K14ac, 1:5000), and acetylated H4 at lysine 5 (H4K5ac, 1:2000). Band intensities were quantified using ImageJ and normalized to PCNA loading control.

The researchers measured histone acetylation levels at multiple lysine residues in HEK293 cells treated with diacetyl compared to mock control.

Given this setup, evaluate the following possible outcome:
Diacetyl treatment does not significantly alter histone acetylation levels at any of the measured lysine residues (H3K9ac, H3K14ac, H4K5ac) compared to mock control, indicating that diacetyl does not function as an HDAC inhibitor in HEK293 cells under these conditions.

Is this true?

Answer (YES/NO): NO